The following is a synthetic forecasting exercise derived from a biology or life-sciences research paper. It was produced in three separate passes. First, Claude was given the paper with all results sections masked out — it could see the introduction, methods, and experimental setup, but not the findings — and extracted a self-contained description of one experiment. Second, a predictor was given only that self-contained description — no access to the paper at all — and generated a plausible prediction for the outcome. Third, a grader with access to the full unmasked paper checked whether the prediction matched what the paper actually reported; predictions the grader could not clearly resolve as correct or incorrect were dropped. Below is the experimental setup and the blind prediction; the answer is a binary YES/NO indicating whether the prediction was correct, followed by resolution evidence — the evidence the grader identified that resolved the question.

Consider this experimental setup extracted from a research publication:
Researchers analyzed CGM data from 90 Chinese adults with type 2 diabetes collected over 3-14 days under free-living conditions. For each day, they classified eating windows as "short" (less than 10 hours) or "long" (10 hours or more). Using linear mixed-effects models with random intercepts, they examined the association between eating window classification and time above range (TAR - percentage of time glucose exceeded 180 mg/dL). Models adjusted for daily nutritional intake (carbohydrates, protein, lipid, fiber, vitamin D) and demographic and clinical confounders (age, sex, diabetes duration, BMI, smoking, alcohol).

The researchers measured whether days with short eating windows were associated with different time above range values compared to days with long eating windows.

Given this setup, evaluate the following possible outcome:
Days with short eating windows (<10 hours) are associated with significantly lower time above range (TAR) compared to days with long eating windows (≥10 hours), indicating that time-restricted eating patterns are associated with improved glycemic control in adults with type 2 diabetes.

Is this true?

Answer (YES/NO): NO